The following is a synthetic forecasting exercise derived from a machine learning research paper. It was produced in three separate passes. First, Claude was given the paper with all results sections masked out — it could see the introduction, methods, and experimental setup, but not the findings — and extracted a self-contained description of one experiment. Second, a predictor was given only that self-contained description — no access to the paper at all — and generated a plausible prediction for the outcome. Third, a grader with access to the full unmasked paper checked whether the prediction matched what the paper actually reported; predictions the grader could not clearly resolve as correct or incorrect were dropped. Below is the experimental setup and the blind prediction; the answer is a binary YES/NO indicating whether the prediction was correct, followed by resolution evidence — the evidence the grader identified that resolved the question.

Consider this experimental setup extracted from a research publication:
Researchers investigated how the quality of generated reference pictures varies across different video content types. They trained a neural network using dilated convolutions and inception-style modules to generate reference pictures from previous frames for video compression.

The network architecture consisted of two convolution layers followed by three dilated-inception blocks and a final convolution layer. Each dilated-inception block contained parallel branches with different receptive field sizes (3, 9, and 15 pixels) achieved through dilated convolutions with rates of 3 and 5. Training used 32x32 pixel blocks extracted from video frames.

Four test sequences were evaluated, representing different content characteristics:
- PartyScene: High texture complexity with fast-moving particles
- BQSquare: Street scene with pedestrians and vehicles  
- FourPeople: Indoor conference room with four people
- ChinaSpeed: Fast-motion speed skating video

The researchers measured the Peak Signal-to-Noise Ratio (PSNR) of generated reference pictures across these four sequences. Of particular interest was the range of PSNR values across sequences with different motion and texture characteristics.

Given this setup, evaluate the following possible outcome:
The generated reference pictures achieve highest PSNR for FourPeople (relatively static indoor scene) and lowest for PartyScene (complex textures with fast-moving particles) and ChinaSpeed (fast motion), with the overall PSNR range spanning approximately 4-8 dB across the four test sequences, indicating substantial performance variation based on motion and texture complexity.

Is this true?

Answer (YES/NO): NO